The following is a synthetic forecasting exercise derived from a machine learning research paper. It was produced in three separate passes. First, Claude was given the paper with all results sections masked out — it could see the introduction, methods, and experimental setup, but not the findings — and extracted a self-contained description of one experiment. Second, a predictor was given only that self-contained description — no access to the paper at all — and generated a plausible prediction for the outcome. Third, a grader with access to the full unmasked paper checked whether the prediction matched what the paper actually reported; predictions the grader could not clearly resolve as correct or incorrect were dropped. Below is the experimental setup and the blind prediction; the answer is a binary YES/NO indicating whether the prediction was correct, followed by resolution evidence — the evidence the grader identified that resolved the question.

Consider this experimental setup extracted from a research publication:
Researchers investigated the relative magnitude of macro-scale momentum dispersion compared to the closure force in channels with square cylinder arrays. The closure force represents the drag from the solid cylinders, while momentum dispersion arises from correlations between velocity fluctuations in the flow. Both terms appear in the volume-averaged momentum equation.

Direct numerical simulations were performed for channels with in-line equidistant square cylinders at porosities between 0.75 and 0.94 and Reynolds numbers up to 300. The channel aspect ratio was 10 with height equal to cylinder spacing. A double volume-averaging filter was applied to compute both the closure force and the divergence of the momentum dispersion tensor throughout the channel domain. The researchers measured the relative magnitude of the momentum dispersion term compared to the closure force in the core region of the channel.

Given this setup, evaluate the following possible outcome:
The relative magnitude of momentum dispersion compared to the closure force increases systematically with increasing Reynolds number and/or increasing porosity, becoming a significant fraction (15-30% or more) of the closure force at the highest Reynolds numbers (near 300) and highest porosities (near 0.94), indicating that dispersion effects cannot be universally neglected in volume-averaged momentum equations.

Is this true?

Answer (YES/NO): NO